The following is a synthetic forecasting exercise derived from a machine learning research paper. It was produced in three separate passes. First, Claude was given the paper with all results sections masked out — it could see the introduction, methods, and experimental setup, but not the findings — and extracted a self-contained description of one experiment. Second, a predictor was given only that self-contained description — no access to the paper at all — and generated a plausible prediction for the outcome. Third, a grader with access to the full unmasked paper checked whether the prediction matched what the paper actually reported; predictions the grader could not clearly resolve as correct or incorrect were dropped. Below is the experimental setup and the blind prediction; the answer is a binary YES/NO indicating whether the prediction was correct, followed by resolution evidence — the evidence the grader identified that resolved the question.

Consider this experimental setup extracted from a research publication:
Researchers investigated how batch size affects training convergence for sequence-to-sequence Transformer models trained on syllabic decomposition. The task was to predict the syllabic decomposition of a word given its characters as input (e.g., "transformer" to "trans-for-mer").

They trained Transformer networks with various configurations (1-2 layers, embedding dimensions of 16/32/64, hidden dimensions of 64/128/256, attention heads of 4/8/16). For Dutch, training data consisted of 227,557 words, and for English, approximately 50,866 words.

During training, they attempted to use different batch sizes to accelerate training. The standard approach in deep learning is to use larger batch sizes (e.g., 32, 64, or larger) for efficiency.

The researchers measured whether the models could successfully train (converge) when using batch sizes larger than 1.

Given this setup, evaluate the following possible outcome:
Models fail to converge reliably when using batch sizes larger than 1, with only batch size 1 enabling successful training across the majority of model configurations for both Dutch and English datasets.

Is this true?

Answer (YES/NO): YES